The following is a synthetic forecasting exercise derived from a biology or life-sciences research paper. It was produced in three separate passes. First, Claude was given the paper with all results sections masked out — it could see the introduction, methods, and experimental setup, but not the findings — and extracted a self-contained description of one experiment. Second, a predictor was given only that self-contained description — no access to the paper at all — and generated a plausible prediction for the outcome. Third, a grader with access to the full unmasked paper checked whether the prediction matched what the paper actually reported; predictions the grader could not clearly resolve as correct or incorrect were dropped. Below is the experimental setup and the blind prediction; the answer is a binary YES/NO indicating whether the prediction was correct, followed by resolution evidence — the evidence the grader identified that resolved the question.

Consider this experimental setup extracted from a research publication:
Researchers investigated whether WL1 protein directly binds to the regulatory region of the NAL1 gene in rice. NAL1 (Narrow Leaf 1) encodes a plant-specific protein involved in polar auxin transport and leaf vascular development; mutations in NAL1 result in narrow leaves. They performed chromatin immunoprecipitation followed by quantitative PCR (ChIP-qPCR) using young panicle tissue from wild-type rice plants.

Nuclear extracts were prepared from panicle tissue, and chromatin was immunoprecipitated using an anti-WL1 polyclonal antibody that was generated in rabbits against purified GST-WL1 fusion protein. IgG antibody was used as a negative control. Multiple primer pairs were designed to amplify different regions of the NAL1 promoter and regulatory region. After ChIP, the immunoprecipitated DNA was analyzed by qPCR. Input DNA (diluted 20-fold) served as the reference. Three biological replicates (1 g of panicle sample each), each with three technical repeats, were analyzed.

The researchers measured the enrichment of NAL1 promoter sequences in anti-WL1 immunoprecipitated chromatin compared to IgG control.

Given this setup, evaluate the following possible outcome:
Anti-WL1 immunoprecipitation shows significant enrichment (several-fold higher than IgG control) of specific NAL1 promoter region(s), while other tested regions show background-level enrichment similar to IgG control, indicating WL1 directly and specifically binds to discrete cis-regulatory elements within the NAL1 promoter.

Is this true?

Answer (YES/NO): YES